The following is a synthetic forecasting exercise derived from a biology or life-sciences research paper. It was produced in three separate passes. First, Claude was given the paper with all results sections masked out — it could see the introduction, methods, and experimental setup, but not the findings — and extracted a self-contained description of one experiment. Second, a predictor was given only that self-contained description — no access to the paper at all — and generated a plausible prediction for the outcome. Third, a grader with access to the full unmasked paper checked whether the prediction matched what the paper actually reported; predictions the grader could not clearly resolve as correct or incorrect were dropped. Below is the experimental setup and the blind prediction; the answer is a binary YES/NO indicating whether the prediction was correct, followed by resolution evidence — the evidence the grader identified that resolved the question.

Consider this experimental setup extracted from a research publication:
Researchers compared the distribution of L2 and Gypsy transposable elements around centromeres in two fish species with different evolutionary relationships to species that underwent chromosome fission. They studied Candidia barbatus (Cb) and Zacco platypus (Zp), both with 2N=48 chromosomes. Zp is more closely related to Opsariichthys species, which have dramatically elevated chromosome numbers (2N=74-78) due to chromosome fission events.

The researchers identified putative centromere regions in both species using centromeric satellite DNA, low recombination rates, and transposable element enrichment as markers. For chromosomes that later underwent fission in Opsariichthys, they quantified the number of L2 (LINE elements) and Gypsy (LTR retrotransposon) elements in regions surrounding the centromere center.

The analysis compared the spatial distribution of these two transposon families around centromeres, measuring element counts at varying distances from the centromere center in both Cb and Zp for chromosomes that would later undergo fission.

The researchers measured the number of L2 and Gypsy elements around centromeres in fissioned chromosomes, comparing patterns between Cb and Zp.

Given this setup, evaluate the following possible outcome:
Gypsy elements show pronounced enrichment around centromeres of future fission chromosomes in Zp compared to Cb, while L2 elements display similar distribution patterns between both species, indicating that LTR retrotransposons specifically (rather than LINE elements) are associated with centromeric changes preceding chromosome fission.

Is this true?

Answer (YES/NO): YES